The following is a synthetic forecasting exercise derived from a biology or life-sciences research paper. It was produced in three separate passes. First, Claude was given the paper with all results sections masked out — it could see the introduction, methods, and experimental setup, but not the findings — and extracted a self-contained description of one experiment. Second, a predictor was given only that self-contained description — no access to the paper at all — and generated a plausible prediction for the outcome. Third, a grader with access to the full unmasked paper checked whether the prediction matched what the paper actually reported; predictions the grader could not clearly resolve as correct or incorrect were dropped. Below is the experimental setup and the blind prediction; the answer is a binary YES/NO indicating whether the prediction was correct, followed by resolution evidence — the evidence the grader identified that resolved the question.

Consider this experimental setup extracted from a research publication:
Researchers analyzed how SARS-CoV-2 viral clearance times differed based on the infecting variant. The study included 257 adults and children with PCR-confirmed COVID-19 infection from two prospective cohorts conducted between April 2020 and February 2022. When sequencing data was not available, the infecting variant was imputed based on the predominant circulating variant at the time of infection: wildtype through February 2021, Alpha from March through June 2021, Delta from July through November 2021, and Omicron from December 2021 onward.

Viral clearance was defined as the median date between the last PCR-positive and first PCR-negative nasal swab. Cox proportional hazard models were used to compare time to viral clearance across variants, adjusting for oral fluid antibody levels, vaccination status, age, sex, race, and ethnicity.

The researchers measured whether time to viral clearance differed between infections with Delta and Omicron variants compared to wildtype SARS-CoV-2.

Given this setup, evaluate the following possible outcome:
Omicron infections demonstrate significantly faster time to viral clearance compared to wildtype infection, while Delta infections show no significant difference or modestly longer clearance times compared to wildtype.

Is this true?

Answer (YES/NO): NO